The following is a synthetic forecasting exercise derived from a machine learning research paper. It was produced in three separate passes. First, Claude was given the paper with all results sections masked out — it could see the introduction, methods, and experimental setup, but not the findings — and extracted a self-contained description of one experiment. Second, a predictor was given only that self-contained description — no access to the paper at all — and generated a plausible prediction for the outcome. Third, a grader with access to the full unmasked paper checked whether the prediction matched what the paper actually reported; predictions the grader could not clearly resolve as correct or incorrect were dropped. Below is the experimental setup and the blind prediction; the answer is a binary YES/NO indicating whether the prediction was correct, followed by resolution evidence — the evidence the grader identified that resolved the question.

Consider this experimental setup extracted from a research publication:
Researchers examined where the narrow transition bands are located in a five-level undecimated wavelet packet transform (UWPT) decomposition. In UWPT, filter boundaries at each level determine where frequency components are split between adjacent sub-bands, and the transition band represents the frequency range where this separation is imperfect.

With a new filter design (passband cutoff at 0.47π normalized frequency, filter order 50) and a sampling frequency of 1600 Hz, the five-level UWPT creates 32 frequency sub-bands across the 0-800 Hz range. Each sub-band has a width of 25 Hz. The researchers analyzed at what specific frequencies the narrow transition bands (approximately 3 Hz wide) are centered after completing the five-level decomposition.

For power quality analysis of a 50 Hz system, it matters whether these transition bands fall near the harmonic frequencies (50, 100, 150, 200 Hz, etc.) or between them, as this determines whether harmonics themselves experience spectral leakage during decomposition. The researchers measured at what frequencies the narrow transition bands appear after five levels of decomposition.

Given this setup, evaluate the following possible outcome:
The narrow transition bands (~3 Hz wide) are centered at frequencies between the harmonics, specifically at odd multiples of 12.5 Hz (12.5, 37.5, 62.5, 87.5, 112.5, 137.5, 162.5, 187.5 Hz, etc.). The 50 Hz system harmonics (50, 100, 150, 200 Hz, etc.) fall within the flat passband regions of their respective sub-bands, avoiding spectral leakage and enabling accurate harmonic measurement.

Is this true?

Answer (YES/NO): NO